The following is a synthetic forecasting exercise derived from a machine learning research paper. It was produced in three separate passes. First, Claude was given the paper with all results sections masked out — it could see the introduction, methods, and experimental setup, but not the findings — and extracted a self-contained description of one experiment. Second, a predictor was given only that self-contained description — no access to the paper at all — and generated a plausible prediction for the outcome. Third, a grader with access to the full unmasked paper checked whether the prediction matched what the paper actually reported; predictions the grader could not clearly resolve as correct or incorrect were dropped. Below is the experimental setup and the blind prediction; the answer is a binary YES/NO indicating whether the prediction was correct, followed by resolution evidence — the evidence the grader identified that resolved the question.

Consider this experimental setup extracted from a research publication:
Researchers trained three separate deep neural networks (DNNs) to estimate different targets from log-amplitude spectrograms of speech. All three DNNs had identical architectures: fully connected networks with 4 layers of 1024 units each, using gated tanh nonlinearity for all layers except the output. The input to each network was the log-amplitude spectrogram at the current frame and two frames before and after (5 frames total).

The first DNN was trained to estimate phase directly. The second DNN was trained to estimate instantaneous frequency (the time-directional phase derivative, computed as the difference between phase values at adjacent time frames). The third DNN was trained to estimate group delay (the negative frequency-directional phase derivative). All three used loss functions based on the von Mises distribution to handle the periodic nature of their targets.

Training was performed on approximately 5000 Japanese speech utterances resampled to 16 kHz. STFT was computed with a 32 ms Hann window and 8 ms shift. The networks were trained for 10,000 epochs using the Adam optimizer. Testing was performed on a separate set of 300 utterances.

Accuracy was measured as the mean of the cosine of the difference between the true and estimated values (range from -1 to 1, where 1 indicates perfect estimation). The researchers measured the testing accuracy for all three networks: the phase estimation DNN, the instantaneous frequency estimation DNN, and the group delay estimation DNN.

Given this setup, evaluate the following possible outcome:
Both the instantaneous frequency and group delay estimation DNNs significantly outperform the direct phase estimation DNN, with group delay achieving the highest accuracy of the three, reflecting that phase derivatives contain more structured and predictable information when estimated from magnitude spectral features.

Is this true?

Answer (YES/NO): YES